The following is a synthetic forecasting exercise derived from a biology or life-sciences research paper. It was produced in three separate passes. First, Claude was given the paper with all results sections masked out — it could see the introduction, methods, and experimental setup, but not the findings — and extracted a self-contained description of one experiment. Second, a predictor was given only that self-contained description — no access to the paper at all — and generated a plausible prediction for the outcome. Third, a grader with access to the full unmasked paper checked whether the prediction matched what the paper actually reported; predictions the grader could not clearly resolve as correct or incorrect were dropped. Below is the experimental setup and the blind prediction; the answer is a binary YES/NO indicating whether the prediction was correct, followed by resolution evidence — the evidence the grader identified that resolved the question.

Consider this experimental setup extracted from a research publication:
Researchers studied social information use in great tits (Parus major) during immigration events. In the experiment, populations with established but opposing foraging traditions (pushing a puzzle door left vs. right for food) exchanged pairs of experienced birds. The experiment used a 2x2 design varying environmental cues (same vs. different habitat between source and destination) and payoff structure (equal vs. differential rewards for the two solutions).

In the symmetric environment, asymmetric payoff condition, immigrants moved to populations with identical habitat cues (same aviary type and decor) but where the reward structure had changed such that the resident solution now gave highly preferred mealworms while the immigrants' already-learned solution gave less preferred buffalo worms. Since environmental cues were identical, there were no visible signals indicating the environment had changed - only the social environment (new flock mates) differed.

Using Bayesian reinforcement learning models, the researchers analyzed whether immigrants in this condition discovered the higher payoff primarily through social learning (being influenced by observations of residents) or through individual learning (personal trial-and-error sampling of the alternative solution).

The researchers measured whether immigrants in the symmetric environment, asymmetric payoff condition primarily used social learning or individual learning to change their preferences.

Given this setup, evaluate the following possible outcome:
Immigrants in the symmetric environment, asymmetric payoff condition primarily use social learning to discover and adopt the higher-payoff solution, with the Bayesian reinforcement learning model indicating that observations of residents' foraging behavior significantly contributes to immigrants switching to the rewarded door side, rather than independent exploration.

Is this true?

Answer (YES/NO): NO